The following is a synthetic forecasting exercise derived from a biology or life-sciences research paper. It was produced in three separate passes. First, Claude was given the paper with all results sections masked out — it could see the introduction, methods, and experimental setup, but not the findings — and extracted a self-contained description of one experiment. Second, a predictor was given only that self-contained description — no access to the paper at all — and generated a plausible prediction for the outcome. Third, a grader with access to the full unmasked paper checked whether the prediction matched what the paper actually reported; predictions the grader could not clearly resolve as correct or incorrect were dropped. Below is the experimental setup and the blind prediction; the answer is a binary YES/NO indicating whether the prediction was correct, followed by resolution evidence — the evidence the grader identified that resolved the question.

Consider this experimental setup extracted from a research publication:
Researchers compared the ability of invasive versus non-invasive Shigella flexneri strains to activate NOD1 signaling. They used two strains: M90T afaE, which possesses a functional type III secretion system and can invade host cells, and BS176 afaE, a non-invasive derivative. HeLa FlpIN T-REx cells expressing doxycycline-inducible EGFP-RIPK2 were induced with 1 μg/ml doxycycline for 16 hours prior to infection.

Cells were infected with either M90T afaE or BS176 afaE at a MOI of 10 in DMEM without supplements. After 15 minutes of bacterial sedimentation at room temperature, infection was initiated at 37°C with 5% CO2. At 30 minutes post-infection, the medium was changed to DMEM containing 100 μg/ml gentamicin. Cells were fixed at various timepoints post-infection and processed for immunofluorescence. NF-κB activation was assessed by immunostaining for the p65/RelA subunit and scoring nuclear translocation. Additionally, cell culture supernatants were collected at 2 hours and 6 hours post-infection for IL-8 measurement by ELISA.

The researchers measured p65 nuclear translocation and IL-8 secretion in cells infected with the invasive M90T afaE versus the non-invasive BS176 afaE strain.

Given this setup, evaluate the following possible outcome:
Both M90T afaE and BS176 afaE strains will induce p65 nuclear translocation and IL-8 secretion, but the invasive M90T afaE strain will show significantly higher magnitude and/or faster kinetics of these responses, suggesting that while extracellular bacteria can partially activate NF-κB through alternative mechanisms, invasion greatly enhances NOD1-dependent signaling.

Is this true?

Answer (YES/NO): NO